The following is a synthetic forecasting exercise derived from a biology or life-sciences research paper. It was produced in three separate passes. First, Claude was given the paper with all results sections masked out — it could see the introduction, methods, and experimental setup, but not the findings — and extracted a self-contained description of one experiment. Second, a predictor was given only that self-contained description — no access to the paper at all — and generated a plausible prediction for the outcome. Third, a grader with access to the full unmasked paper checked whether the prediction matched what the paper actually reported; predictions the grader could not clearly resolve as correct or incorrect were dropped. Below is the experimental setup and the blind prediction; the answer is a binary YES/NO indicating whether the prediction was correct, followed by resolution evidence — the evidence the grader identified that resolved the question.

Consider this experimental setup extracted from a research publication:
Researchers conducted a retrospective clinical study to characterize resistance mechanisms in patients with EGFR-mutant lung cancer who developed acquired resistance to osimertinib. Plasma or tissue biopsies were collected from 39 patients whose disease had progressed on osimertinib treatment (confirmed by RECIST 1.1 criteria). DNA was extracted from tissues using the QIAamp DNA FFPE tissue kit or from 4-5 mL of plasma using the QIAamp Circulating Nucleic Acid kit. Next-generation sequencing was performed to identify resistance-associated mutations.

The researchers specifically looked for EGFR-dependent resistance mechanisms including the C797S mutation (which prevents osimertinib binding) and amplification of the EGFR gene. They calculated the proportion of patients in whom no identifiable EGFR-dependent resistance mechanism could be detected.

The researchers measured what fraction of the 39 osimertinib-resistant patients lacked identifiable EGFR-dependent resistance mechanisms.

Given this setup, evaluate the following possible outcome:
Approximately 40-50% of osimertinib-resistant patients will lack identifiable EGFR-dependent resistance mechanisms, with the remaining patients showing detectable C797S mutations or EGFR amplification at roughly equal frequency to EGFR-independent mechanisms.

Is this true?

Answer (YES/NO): NO